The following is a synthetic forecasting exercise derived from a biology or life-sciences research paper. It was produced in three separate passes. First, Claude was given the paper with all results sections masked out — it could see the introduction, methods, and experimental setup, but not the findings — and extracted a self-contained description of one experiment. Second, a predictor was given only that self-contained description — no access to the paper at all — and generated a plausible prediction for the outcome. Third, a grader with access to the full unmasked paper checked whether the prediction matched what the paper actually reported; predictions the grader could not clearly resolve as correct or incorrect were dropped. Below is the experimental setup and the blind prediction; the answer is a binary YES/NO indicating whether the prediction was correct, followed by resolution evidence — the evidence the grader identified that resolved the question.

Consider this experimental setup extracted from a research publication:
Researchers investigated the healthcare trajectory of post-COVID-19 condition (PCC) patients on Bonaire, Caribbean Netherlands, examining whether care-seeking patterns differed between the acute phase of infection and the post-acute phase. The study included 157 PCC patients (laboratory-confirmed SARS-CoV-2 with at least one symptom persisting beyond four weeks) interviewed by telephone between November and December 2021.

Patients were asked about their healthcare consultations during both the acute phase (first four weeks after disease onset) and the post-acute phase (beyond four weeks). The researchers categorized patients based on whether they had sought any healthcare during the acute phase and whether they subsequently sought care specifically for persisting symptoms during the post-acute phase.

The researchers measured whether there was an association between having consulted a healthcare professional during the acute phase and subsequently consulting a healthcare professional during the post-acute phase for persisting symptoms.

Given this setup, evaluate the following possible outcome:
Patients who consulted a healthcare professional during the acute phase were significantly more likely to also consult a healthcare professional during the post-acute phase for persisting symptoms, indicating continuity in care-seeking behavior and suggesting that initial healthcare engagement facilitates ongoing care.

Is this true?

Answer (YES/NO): NO